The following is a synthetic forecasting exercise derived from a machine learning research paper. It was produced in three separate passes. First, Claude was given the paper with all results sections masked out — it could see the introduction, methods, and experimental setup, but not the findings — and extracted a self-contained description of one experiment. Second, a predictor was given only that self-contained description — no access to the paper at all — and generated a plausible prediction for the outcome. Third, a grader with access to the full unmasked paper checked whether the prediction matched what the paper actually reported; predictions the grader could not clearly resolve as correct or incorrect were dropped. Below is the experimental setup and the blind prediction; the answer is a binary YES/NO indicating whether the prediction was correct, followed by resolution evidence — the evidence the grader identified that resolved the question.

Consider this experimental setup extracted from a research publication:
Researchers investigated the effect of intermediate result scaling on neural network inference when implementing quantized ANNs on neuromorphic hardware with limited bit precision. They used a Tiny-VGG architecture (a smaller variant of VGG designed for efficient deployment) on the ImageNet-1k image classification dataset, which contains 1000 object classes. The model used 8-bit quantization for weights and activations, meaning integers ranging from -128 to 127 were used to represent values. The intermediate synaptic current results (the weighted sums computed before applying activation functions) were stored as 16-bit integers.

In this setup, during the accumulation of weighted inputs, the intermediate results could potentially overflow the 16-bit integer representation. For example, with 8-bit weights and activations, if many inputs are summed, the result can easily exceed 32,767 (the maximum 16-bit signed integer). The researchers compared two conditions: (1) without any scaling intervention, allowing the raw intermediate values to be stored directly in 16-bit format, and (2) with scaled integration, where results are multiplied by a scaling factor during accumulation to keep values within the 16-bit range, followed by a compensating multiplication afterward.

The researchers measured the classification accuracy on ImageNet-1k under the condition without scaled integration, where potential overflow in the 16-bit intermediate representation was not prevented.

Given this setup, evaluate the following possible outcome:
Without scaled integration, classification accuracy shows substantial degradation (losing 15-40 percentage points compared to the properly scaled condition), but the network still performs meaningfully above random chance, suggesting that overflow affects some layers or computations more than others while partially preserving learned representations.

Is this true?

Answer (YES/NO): NO